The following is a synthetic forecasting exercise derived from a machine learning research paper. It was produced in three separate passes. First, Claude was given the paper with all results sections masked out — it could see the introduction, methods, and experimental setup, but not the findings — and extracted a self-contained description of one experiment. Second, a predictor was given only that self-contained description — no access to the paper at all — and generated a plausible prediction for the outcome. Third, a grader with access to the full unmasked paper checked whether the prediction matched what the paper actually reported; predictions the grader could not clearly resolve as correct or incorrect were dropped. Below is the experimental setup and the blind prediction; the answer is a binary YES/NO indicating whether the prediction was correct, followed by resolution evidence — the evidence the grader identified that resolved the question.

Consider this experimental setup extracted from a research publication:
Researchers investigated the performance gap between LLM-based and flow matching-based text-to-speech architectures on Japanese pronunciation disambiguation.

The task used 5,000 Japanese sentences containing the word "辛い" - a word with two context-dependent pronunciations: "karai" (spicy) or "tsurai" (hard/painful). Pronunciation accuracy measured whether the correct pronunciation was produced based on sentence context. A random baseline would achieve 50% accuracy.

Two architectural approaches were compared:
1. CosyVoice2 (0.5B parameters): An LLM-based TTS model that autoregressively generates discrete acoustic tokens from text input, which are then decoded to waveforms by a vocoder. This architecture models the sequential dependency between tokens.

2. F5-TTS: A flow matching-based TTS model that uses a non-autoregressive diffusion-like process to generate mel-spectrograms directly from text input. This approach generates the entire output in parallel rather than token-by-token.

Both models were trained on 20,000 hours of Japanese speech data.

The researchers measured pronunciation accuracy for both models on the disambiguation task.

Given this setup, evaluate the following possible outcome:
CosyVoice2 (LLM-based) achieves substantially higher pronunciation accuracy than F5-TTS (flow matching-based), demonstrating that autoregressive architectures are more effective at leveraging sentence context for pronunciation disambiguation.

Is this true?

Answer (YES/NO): YES